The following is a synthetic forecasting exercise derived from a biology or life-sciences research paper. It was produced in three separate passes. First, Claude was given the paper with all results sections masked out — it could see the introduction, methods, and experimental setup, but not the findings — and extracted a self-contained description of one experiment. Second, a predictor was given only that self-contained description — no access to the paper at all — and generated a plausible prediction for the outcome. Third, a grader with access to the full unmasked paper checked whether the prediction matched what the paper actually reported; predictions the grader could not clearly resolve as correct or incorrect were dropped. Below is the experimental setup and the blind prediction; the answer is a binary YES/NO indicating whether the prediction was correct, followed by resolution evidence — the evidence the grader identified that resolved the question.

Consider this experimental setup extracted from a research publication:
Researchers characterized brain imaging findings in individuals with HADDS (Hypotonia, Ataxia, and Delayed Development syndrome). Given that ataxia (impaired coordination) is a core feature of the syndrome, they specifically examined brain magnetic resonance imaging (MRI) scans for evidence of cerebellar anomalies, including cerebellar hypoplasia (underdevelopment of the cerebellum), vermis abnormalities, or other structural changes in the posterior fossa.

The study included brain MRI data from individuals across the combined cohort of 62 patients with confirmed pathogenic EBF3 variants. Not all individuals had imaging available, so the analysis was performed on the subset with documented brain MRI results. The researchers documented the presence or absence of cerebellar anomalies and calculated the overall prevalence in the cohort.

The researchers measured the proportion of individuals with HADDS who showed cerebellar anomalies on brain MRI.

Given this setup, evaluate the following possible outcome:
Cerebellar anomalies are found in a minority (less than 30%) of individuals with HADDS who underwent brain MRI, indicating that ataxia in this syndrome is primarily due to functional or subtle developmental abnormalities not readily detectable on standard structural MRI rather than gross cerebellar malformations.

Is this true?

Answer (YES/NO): NO